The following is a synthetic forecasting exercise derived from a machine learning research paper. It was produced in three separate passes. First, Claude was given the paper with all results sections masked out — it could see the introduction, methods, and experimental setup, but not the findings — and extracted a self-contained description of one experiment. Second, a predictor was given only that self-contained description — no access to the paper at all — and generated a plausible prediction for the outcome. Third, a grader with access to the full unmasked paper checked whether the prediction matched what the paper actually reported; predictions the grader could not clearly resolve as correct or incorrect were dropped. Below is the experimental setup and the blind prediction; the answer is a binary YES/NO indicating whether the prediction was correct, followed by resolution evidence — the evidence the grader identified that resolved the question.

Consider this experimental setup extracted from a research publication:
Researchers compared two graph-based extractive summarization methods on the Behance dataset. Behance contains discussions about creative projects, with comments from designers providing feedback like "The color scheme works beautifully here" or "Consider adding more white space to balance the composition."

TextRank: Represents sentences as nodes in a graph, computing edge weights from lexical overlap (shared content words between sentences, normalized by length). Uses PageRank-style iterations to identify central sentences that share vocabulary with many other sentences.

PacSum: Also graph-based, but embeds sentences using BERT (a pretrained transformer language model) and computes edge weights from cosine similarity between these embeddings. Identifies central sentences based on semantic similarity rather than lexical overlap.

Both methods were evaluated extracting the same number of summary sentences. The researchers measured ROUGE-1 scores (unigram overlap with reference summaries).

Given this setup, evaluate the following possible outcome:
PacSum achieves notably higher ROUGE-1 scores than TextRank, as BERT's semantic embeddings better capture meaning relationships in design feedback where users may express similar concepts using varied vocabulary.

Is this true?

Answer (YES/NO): NO